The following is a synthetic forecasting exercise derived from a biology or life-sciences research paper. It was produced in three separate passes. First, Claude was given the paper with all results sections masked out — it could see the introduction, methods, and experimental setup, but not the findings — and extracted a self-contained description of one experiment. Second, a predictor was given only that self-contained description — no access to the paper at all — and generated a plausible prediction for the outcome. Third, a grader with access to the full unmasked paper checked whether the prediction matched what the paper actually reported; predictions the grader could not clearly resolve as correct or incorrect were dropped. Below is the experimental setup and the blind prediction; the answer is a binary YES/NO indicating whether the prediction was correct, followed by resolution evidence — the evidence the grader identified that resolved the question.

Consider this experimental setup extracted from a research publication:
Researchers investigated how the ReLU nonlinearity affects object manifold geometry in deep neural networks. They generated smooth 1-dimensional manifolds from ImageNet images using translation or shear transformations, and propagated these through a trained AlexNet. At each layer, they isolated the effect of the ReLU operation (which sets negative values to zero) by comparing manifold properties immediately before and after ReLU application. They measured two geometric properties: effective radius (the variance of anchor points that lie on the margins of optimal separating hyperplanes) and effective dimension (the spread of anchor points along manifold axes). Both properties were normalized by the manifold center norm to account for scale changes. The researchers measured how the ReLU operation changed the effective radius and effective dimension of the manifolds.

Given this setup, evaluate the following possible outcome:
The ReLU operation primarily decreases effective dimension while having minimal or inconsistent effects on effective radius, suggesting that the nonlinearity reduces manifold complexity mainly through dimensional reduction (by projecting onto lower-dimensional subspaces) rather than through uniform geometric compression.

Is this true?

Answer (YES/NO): NO